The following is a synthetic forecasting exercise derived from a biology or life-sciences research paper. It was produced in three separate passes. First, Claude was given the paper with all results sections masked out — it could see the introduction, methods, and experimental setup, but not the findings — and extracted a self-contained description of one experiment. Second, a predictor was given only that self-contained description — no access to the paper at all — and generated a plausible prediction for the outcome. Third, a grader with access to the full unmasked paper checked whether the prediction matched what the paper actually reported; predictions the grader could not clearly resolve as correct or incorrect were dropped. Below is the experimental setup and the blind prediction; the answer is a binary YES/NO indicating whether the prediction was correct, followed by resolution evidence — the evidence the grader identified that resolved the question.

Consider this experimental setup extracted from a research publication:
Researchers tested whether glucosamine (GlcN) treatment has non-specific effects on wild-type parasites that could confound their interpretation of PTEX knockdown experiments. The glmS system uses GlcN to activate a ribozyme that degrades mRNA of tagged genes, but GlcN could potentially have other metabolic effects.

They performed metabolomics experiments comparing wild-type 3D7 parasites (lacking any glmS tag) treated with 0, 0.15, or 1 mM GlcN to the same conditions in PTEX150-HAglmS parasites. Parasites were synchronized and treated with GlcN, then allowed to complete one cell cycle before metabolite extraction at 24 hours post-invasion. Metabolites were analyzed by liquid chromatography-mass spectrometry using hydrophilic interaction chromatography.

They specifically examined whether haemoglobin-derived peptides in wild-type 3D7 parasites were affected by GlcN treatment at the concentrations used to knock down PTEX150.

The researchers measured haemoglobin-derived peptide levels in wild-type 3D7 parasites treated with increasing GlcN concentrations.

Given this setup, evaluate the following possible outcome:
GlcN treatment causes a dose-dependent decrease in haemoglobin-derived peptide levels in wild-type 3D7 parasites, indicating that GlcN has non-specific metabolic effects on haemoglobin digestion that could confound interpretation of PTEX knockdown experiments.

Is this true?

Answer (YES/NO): NO